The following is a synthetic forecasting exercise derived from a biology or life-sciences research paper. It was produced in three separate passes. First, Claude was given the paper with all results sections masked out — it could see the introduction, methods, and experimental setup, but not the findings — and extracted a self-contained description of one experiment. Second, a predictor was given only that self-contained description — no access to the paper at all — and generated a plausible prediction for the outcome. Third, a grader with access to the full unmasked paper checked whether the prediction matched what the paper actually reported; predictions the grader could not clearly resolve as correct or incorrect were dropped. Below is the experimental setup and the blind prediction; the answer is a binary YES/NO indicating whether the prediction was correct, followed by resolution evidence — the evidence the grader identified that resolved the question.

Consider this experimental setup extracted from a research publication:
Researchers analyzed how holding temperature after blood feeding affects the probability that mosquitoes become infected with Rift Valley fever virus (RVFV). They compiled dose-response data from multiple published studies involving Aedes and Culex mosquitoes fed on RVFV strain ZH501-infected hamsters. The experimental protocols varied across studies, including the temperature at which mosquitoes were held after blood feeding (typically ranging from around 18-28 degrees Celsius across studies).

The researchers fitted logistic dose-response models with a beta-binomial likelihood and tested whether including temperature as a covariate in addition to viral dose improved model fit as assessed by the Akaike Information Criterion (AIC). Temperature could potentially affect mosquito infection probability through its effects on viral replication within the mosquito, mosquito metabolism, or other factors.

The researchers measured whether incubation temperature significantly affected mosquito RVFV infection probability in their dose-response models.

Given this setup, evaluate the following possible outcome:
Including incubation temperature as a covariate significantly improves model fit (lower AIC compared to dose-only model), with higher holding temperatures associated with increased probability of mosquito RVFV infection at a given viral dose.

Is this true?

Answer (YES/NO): NO